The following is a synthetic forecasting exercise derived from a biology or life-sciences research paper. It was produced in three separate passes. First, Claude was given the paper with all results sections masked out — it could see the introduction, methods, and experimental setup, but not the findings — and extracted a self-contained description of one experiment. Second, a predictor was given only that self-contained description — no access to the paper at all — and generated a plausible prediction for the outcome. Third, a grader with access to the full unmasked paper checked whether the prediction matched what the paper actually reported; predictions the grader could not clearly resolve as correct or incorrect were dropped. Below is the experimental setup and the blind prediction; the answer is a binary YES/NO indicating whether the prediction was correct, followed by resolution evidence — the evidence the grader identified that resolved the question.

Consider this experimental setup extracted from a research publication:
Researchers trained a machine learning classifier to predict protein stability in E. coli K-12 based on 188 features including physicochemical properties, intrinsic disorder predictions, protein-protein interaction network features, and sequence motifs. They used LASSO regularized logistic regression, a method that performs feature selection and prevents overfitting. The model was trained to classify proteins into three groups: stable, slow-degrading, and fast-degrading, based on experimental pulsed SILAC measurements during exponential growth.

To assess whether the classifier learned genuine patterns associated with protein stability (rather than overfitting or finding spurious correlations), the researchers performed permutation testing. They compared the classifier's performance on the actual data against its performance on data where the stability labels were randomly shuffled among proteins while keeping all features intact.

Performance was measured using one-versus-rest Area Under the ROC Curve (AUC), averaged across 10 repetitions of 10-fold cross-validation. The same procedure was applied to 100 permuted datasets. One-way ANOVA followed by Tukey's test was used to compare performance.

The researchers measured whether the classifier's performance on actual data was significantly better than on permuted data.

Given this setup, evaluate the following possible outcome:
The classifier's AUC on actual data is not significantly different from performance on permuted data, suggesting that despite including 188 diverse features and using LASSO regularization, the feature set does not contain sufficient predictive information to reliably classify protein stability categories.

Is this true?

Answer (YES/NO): NO